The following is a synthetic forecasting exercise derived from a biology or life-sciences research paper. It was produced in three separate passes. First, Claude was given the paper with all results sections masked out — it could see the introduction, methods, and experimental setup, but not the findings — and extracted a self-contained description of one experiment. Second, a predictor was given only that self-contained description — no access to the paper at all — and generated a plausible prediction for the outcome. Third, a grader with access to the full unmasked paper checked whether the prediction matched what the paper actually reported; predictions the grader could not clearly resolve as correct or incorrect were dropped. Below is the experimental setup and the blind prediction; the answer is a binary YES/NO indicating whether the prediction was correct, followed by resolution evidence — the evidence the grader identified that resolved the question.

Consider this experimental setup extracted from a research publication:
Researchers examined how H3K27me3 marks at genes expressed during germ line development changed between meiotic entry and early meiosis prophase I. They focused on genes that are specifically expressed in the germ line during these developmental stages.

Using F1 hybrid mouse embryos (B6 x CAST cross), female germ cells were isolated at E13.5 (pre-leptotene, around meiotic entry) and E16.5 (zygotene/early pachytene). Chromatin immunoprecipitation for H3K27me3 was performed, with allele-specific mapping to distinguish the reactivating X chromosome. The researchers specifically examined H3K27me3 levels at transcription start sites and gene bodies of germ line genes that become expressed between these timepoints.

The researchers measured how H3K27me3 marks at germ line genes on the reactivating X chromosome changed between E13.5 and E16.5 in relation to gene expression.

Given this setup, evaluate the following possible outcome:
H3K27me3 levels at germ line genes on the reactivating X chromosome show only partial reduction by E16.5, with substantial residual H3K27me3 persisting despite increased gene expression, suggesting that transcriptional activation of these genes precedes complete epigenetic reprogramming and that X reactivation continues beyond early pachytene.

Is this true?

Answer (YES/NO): NO